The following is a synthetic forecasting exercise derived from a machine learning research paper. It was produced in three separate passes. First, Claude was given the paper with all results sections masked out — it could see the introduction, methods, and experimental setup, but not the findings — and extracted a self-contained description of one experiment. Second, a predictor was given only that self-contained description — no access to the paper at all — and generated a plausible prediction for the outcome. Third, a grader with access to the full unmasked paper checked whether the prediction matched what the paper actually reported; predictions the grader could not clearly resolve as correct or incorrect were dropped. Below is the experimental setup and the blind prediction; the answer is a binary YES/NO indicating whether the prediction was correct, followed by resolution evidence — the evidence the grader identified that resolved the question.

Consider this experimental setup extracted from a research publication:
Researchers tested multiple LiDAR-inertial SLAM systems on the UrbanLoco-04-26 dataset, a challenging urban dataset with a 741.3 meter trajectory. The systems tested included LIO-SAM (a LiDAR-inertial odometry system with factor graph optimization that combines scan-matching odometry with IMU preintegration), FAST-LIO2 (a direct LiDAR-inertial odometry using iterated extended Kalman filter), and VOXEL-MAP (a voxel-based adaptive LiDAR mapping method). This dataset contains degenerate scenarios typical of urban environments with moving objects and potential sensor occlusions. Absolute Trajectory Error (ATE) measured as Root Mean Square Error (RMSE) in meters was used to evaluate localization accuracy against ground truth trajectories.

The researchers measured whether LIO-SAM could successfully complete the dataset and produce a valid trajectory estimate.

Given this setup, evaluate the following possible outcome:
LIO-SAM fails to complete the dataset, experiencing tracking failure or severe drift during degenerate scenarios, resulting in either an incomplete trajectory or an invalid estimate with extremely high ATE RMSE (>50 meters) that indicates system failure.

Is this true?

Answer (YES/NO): YES